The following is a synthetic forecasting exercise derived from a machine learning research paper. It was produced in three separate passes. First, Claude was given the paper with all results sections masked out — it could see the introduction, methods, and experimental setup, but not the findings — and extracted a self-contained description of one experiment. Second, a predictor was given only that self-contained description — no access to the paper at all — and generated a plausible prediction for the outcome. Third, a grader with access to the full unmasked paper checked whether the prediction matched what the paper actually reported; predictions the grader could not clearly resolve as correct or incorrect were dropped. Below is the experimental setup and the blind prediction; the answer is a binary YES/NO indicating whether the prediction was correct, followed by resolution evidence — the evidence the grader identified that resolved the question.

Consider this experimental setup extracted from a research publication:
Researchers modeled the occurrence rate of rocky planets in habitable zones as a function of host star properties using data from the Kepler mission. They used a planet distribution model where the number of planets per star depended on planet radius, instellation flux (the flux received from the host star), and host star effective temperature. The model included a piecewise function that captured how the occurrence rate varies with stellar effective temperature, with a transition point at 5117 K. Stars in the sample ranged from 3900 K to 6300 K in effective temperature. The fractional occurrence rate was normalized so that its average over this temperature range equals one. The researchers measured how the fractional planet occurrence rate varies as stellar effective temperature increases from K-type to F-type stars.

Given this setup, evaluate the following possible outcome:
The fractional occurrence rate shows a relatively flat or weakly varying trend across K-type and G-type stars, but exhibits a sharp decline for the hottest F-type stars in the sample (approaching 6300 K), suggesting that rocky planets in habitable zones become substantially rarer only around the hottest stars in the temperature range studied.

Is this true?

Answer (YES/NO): NO